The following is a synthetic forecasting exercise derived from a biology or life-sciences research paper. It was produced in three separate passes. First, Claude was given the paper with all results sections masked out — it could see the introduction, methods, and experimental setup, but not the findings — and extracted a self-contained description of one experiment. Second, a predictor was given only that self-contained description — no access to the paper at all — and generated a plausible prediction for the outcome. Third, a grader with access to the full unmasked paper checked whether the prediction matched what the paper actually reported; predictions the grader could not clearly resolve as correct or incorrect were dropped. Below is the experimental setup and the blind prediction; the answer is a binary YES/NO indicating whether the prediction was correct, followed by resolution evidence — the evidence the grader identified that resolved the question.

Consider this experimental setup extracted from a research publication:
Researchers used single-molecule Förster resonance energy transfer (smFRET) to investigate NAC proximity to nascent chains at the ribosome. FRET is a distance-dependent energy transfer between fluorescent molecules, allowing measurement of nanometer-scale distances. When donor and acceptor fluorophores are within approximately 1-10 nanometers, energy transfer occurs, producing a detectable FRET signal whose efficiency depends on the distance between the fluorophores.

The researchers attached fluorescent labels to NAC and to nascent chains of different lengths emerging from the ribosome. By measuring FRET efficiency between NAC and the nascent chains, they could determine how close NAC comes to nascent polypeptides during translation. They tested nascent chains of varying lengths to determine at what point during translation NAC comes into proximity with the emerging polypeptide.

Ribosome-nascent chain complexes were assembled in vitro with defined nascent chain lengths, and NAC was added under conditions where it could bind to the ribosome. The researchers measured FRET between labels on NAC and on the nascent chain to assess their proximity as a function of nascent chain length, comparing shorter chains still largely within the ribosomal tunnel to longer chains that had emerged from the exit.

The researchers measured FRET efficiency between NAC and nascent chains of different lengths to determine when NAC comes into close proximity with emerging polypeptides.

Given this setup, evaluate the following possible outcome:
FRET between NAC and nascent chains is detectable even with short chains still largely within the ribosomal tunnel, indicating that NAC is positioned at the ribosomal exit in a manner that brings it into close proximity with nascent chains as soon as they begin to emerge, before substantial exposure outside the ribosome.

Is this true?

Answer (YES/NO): YES